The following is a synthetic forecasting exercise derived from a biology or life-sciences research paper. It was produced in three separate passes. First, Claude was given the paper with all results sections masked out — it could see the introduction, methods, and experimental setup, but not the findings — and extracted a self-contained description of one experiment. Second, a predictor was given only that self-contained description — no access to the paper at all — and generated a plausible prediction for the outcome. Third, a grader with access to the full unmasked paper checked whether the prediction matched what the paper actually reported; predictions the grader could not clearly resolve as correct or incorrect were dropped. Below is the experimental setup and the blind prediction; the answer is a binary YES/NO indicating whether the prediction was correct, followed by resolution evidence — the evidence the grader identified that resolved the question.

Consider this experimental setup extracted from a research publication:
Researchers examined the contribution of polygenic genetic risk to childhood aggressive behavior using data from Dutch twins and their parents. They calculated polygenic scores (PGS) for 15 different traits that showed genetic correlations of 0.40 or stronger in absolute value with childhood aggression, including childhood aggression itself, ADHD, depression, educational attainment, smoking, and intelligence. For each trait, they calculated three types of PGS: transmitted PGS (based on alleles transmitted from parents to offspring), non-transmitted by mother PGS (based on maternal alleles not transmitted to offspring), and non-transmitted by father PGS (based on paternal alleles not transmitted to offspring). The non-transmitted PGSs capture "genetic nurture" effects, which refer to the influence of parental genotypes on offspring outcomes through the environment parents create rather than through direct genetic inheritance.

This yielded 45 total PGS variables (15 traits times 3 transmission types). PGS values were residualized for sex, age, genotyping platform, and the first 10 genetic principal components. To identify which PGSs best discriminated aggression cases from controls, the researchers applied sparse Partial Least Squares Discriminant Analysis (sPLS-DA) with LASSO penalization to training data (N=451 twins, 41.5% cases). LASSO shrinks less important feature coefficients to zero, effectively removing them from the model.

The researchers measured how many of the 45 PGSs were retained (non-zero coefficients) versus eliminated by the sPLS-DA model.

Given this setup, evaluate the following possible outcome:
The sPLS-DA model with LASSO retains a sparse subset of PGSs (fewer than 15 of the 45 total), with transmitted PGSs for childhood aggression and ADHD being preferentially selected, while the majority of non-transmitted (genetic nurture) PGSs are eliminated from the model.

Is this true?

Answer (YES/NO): NO